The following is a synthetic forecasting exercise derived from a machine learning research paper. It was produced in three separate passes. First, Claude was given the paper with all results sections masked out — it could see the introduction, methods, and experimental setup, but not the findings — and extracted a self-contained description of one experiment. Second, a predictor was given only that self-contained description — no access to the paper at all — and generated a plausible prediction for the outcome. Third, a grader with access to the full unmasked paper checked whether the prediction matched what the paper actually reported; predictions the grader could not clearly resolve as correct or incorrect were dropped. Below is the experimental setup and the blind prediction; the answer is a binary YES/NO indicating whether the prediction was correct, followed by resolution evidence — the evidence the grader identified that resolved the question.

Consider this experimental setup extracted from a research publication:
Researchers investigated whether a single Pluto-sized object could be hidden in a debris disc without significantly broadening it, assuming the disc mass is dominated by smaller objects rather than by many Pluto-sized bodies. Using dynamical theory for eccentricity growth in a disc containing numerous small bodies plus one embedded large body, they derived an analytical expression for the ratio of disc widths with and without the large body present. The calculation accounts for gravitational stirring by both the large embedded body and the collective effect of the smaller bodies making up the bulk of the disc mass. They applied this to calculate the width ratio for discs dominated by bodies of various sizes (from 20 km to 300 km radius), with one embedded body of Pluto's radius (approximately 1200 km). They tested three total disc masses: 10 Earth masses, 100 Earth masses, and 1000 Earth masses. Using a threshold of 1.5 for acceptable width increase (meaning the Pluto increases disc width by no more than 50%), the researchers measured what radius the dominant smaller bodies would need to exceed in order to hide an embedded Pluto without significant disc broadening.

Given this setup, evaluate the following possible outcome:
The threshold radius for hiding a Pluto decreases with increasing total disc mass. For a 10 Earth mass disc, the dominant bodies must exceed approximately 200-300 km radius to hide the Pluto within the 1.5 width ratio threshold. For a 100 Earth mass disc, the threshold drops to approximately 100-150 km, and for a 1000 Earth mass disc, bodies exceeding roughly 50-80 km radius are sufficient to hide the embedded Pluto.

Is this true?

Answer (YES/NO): NO